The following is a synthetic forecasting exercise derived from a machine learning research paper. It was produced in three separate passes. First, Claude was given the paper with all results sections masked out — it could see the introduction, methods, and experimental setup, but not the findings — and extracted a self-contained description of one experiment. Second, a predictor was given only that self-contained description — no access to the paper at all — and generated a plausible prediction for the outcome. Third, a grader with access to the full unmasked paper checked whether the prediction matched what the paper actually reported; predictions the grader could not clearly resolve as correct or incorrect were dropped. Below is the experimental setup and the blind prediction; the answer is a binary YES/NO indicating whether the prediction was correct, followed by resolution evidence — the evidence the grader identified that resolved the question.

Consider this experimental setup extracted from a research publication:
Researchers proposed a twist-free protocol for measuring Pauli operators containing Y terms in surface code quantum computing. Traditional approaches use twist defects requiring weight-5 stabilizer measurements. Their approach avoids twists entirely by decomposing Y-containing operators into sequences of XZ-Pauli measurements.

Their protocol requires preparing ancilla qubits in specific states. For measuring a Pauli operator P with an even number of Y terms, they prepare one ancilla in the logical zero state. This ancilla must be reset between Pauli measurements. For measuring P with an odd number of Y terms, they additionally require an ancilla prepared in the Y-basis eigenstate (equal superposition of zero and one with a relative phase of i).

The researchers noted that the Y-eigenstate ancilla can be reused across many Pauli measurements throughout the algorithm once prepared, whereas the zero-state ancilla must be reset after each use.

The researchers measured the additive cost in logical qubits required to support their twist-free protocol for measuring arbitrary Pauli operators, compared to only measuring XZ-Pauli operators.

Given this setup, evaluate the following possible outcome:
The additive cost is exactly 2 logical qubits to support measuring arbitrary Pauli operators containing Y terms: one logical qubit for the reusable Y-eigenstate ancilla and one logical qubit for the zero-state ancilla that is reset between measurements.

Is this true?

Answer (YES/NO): YES